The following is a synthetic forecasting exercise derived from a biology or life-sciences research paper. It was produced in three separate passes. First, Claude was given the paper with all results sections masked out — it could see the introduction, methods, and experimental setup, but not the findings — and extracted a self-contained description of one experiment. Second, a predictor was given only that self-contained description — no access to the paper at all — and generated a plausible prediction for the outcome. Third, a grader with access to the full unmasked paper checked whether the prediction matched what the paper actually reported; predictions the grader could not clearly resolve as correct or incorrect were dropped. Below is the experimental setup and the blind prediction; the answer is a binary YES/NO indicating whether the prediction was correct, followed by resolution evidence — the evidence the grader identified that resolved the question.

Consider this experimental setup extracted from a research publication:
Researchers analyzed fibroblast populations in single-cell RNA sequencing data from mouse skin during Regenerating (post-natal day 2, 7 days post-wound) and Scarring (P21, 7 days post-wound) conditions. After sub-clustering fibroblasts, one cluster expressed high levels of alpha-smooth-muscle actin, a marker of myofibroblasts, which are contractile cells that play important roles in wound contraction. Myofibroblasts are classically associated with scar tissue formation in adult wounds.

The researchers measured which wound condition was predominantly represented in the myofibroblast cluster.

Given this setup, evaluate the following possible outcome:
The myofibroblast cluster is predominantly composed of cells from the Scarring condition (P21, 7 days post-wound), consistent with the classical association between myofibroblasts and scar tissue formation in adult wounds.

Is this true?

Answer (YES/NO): NO